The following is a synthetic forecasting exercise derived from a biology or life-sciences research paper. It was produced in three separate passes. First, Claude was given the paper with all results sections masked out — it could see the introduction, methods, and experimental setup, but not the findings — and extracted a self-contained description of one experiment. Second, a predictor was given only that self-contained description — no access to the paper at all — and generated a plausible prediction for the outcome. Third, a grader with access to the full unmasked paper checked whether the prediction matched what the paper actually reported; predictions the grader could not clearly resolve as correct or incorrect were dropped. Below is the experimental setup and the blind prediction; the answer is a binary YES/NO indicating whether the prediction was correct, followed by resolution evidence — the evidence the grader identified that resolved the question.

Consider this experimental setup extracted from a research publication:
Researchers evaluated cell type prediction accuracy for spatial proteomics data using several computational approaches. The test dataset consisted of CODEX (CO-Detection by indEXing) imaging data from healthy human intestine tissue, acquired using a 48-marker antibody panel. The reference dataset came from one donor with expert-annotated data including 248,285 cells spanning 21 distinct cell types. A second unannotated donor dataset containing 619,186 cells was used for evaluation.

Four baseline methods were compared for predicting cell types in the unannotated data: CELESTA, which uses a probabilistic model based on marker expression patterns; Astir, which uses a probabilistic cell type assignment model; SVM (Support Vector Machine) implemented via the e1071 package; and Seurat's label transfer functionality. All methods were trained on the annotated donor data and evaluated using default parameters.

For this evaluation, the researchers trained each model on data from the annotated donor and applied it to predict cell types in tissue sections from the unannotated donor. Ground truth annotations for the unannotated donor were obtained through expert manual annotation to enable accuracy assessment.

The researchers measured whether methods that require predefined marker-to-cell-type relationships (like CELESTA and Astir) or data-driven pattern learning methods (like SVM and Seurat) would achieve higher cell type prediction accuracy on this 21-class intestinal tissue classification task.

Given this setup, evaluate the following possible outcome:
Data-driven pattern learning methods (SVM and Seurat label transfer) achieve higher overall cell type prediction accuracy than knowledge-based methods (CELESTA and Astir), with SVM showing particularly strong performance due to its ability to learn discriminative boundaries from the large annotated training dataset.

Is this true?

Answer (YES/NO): NO